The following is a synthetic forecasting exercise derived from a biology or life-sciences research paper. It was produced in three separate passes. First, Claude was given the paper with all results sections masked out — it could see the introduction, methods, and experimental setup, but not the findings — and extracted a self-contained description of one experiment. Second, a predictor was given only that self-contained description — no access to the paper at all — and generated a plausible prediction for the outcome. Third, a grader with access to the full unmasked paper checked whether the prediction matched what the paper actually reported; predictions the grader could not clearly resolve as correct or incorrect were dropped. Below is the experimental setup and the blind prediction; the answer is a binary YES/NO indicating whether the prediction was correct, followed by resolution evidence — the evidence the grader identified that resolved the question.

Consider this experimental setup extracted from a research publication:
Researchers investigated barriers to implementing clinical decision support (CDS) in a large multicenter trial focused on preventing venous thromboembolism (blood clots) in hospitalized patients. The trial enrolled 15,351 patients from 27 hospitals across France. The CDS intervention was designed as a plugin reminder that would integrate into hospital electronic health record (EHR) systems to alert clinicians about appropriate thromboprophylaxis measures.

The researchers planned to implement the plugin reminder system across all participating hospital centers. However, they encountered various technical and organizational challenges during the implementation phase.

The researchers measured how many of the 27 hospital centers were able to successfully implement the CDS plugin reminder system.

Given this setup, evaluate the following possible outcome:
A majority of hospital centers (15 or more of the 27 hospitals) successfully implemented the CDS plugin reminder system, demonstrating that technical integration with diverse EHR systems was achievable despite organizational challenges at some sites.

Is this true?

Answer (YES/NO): NO